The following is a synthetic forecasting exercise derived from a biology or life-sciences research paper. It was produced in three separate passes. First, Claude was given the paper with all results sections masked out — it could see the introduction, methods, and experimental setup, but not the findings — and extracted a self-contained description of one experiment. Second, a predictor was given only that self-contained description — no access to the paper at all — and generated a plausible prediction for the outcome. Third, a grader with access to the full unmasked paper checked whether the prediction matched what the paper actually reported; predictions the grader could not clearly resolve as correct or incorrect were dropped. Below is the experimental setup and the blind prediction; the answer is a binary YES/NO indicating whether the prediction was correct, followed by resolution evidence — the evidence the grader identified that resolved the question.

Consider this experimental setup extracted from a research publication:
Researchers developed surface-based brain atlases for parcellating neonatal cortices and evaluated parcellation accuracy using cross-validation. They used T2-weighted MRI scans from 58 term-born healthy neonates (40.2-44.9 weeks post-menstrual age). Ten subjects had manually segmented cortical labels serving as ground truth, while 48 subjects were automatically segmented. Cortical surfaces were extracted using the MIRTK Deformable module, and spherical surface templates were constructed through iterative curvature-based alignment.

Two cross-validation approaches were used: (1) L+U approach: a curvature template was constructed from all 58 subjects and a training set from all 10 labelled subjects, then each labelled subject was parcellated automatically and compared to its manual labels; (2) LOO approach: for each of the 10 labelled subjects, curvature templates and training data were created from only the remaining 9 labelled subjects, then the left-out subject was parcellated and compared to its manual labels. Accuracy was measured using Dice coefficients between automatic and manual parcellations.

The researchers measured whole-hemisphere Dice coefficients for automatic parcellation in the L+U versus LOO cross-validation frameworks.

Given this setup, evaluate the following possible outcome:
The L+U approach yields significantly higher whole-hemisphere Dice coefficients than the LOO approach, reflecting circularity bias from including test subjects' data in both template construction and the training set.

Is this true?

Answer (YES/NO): NO